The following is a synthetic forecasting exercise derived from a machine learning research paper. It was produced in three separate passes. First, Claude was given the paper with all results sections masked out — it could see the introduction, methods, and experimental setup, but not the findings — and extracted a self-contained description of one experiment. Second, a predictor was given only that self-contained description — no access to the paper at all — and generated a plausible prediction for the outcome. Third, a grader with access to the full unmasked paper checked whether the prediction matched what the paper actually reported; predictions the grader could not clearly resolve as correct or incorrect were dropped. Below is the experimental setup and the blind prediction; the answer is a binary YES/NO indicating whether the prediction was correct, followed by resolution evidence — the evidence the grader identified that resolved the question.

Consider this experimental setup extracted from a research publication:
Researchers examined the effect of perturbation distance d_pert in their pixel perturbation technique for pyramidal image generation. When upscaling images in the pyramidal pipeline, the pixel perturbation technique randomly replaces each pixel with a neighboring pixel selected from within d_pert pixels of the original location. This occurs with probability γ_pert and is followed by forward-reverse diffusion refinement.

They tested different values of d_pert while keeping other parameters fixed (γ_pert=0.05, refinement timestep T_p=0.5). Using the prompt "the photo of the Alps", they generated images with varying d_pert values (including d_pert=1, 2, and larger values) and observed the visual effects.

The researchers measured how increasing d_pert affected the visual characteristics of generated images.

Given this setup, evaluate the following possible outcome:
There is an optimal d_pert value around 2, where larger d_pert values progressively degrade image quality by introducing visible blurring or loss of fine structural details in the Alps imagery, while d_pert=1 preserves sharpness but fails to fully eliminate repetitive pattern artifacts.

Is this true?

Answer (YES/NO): NO